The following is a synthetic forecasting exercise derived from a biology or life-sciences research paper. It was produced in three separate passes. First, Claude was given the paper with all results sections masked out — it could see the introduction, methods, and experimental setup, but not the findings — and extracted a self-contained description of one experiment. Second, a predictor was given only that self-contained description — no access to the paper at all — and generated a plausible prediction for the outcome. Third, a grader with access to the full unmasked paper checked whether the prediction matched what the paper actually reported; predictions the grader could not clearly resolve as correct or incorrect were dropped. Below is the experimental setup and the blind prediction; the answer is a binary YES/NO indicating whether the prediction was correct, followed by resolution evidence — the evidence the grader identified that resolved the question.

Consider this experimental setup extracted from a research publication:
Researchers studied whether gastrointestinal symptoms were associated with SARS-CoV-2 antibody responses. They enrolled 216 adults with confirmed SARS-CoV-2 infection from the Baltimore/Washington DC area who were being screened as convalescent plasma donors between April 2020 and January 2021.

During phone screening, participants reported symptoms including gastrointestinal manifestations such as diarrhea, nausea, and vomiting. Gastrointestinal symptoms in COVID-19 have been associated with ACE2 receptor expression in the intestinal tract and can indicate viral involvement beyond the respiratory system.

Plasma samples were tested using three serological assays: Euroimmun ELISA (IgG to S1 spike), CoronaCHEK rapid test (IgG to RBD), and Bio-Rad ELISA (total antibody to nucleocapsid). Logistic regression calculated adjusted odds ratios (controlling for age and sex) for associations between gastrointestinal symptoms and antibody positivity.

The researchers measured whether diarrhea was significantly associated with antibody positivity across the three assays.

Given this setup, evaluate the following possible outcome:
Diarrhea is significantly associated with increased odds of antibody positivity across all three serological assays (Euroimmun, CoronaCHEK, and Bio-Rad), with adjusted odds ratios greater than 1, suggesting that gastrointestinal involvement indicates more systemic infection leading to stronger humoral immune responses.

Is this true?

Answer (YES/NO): NO